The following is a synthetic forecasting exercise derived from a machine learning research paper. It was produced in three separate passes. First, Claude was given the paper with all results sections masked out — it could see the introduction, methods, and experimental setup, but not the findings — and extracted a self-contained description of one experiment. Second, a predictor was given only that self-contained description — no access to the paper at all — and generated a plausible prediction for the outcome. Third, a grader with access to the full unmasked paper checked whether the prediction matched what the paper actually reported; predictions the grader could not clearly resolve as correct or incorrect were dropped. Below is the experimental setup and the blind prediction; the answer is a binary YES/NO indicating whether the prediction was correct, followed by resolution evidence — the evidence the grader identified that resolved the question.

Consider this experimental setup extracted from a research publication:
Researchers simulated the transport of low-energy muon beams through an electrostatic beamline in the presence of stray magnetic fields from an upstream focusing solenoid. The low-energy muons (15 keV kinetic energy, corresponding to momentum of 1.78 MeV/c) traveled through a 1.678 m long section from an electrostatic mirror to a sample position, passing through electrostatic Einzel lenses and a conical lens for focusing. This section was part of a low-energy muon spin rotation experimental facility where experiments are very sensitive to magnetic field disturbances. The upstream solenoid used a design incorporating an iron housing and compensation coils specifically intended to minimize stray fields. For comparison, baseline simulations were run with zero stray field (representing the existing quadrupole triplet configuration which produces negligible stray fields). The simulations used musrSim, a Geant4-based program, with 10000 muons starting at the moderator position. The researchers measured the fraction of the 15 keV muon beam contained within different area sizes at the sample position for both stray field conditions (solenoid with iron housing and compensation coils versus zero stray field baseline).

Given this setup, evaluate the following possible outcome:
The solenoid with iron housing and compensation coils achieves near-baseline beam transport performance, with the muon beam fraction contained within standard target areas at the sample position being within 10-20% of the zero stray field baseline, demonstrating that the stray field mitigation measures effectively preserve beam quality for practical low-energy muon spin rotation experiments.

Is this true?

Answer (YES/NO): NO